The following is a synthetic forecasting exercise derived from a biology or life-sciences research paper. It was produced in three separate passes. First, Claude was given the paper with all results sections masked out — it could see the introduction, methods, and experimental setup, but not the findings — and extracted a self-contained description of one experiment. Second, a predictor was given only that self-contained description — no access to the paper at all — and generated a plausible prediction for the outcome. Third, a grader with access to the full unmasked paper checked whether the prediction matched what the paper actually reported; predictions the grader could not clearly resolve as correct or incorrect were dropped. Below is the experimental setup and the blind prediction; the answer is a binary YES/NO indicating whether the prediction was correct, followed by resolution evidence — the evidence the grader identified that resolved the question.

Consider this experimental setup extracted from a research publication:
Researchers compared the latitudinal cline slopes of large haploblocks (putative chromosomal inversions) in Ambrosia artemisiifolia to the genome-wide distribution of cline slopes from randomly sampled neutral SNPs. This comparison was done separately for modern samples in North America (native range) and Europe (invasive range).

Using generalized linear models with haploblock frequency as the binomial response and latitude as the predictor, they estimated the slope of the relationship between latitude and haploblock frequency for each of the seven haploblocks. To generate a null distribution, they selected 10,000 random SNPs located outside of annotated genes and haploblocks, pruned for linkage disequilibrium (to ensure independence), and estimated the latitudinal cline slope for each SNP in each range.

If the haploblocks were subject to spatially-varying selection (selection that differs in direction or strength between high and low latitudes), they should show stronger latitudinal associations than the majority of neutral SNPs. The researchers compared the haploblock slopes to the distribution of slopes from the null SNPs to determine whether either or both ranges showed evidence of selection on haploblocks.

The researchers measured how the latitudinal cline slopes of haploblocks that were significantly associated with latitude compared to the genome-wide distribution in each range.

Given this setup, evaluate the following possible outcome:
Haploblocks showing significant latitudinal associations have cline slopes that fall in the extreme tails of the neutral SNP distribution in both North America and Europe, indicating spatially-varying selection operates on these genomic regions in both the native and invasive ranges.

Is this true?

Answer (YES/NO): NO